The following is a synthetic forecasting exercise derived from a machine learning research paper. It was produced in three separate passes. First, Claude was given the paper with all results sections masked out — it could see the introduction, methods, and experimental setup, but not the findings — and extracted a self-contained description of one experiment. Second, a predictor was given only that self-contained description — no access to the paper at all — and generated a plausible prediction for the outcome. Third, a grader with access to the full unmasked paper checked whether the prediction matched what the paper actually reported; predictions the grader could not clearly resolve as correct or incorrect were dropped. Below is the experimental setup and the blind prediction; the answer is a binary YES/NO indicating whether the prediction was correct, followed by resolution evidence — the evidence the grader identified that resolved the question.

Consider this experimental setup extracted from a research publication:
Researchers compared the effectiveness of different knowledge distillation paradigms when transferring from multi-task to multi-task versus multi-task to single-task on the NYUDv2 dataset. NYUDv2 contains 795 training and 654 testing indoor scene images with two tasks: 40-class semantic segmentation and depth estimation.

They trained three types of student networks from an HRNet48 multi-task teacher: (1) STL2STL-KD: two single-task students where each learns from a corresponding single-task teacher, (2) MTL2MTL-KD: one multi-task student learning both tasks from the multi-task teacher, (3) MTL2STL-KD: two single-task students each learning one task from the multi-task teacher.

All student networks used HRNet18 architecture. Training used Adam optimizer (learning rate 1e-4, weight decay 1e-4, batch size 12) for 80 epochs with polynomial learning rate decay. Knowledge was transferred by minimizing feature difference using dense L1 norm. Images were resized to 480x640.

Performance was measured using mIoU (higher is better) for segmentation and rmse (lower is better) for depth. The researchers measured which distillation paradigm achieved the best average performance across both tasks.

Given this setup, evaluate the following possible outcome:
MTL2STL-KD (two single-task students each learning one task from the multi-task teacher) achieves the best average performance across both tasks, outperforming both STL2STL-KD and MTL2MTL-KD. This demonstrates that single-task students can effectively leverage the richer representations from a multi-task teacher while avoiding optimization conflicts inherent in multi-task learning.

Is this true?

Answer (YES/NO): NO